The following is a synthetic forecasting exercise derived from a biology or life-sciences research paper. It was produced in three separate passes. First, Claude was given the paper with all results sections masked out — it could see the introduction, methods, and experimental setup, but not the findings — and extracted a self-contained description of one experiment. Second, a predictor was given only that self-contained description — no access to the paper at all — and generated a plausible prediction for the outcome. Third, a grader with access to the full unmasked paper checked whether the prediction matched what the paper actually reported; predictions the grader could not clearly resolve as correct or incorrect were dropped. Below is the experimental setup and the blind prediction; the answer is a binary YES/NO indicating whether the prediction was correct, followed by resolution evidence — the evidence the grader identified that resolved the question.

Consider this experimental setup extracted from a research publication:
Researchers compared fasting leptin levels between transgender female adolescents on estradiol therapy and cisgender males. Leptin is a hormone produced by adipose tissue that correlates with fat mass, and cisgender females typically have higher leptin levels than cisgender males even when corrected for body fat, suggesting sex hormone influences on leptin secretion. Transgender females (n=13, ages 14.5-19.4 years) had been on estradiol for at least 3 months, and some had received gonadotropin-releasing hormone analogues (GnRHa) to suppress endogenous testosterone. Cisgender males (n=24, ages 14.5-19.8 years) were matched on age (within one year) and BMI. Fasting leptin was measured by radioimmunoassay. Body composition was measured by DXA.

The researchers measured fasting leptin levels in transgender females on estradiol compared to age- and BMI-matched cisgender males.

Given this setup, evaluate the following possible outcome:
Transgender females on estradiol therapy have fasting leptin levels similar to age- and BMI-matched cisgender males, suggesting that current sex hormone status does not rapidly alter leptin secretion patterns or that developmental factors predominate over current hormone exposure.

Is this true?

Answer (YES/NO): NO